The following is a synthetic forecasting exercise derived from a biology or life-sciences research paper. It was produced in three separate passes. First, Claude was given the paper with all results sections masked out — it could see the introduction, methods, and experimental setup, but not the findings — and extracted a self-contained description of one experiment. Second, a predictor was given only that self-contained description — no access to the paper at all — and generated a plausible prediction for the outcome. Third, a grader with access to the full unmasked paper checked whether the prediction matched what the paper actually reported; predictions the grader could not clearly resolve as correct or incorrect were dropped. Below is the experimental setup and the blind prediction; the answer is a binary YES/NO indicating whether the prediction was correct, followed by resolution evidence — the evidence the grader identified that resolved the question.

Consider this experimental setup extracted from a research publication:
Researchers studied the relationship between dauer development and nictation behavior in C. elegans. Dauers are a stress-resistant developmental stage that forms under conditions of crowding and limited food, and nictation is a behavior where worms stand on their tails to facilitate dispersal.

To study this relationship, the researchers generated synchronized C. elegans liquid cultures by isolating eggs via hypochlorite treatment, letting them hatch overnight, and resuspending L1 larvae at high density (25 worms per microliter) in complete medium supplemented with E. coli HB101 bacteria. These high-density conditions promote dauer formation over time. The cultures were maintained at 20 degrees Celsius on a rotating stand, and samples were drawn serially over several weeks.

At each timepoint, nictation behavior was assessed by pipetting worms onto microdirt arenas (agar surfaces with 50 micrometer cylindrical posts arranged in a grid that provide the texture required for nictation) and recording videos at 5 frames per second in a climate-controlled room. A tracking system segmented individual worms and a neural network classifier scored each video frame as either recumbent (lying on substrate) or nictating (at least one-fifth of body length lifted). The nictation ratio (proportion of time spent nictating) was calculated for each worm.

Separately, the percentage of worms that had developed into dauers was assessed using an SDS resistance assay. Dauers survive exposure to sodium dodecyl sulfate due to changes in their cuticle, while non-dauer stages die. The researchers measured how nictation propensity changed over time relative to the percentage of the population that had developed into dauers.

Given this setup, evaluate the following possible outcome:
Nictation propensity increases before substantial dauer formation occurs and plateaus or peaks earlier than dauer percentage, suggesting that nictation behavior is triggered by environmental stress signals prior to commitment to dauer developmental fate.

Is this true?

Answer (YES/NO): NO